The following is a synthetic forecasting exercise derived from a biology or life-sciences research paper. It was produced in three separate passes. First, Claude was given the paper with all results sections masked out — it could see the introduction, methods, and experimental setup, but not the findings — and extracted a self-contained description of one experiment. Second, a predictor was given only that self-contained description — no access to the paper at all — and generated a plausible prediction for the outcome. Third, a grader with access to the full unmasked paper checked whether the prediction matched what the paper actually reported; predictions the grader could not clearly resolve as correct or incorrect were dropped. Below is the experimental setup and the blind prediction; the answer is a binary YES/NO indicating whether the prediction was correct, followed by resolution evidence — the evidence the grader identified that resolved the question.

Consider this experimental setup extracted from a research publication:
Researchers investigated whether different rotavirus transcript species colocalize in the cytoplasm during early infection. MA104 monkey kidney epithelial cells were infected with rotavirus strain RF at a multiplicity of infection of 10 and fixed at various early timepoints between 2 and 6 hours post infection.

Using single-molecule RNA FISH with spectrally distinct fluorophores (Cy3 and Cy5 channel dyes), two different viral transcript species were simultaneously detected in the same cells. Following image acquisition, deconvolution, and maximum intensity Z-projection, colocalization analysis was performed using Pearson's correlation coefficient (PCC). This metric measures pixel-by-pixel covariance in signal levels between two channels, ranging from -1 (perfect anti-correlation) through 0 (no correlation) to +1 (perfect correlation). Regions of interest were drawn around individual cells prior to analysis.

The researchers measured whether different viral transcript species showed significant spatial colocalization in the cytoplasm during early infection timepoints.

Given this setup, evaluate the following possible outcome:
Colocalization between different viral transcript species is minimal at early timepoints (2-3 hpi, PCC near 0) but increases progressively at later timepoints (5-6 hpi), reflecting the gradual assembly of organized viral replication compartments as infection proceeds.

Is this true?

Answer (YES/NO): YES